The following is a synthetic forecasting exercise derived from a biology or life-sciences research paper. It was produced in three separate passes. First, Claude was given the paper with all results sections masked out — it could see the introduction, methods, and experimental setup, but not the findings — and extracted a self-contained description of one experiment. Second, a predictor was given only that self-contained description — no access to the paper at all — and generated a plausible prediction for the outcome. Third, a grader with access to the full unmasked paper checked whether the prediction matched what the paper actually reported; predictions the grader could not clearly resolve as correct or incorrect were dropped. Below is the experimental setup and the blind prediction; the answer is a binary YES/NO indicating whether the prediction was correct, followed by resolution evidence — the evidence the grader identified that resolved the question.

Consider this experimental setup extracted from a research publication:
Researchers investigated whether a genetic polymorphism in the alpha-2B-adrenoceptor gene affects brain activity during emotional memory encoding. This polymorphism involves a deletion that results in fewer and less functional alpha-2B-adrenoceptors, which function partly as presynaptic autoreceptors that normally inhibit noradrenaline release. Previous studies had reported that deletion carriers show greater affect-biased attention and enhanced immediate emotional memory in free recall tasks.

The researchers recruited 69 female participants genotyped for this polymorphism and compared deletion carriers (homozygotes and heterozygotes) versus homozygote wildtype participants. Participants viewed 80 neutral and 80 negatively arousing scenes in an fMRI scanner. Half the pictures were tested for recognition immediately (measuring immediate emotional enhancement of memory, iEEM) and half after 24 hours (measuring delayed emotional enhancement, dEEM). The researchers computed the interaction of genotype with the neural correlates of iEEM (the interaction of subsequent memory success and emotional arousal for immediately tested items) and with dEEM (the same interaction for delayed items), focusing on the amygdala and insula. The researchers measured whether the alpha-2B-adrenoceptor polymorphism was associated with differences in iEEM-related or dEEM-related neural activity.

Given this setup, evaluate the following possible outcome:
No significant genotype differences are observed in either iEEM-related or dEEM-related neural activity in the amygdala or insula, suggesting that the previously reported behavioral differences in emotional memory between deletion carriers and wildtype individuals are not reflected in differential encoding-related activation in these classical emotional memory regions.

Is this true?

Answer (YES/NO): NO